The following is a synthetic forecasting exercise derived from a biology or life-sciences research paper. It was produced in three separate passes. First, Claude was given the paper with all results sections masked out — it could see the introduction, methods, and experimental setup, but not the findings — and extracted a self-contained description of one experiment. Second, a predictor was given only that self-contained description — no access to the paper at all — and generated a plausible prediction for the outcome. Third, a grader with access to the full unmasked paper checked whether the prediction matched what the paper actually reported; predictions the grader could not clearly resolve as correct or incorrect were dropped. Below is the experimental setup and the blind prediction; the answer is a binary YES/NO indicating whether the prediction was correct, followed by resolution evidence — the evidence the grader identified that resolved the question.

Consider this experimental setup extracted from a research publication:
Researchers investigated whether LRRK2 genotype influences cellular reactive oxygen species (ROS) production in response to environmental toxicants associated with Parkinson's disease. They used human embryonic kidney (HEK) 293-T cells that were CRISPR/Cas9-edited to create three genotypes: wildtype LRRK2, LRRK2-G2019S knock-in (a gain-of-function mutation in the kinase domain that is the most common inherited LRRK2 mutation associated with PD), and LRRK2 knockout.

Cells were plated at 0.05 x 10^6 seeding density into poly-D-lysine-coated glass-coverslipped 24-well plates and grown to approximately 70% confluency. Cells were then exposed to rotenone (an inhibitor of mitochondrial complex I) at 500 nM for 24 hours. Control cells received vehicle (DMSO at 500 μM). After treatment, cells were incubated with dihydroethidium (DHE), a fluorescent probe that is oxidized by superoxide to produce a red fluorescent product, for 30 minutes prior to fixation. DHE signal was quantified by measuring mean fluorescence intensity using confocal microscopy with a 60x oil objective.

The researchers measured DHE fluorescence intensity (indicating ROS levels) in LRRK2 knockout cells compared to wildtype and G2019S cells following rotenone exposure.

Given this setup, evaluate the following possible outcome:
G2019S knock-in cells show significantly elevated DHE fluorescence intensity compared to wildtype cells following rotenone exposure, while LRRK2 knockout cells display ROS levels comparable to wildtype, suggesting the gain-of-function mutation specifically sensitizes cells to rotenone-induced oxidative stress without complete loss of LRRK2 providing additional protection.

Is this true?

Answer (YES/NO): NO